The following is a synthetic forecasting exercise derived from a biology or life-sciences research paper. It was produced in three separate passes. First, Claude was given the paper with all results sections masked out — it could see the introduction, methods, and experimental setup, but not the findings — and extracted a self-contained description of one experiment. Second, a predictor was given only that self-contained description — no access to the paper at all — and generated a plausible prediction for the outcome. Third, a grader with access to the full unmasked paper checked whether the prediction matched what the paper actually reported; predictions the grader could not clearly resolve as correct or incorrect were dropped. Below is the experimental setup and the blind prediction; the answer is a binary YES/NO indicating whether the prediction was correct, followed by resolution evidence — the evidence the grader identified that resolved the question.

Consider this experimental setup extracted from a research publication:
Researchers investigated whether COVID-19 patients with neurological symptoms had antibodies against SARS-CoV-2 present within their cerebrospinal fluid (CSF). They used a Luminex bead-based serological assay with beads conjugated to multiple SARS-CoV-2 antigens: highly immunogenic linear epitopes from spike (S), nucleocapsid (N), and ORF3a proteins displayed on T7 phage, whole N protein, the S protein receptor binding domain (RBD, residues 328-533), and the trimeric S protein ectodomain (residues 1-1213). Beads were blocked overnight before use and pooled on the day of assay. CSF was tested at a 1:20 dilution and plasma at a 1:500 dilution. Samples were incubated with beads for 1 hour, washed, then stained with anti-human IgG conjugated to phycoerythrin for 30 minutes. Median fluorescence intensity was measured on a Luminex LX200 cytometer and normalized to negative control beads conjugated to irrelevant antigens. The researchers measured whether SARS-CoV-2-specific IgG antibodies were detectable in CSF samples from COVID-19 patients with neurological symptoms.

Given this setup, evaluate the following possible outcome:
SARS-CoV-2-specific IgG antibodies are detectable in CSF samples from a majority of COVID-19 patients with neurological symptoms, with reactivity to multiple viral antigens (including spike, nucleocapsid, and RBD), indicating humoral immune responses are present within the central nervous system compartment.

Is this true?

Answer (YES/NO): NO